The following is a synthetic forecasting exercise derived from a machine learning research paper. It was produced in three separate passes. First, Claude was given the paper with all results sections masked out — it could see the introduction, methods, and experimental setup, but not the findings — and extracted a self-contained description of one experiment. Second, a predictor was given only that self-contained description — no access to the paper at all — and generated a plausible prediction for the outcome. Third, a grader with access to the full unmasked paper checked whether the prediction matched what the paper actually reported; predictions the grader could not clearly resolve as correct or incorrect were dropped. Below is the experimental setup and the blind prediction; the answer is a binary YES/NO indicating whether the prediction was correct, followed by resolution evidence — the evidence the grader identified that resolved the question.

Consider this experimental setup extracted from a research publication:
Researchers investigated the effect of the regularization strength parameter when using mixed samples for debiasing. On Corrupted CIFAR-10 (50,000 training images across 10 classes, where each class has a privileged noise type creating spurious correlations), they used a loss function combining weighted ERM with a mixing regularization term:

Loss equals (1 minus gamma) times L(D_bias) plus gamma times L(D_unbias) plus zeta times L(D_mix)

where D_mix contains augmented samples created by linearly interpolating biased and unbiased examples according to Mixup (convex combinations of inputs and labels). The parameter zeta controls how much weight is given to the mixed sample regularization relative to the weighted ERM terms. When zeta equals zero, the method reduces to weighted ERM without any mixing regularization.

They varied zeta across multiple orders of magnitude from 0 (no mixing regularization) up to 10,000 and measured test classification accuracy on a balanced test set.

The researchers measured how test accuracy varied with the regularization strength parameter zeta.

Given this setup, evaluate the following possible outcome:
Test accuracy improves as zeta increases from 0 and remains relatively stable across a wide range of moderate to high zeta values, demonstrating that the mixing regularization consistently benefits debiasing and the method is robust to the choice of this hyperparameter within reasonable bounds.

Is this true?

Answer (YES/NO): YES